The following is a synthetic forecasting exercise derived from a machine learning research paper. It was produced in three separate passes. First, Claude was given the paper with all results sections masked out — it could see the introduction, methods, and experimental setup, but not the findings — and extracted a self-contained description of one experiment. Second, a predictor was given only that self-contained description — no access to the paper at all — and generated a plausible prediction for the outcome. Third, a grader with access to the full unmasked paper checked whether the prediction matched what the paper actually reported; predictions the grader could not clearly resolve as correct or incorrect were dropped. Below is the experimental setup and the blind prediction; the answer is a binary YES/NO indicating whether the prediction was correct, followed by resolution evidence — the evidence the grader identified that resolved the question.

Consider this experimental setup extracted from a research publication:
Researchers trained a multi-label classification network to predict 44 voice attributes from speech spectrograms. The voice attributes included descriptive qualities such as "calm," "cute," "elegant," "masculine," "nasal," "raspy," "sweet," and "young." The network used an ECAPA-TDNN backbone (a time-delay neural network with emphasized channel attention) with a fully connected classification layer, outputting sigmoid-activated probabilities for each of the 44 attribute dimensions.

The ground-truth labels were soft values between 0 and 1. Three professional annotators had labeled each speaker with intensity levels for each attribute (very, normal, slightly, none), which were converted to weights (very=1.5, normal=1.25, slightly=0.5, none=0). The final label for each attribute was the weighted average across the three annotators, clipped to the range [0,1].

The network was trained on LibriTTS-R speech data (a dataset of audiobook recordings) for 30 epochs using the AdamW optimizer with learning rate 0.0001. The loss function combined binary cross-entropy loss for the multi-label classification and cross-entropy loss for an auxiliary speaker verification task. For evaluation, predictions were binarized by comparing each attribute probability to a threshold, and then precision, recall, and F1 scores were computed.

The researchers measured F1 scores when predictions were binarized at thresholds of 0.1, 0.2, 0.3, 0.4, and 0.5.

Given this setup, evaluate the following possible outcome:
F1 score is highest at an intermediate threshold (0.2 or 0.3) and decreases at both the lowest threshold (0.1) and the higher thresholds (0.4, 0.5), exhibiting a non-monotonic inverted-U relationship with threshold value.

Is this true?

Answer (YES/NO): YES